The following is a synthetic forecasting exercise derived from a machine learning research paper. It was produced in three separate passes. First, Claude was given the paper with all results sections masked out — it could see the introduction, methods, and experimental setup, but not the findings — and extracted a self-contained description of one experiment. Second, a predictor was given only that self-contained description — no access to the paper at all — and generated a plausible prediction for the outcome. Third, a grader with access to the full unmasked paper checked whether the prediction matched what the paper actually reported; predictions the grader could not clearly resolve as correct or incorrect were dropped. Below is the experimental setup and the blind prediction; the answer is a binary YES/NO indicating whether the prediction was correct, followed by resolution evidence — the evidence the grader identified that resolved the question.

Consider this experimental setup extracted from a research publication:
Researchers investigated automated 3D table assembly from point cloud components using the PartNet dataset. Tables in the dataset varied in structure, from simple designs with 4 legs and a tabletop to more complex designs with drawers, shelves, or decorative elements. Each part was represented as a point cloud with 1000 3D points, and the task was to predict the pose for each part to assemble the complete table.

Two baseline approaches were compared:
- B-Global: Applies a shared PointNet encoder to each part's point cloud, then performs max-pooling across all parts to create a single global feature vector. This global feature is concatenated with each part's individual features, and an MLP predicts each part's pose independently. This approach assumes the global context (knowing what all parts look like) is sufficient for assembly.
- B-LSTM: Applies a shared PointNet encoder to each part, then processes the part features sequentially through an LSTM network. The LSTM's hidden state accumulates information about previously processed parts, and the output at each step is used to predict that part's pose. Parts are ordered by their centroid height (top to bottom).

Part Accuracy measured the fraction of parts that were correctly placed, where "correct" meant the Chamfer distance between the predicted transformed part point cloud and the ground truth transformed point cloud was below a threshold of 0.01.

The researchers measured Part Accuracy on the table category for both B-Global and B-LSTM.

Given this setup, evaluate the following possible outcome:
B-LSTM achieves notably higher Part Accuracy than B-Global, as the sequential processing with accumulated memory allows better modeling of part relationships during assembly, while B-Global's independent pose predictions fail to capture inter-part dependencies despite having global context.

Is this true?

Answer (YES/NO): YES